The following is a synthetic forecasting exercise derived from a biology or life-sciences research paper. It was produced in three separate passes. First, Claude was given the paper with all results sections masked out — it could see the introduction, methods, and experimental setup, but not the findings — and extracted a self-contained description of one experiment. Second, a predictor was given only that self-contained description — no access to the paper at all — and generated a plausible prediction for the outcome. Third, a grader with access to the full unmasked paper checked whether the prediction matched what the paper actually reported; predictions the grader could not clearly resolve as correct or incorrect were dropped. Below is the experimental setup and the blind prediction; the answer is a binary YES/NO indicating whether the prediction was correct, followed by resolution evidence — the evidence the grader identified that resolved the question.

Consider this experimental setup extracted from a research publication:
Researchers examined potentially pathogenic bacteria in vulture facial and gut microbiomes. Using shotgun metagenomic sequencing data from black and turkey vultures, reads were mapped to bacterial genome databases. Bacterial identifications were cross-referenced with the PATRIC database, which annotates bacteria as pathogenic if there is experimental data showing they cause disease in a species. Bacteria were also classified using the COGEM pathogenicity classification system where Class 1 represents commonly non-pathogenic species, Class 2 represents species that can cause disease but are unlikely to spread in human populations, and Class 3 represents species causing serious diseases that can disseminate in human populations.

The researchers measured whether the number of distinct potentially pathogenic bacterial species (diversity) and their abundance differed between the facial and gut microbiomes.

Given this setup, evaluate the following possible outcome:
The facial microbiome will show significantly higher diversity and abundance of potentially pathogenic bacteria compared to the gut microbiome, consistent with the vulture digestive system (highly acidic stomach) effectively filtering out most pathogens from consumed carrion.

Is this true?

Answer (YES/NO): NO